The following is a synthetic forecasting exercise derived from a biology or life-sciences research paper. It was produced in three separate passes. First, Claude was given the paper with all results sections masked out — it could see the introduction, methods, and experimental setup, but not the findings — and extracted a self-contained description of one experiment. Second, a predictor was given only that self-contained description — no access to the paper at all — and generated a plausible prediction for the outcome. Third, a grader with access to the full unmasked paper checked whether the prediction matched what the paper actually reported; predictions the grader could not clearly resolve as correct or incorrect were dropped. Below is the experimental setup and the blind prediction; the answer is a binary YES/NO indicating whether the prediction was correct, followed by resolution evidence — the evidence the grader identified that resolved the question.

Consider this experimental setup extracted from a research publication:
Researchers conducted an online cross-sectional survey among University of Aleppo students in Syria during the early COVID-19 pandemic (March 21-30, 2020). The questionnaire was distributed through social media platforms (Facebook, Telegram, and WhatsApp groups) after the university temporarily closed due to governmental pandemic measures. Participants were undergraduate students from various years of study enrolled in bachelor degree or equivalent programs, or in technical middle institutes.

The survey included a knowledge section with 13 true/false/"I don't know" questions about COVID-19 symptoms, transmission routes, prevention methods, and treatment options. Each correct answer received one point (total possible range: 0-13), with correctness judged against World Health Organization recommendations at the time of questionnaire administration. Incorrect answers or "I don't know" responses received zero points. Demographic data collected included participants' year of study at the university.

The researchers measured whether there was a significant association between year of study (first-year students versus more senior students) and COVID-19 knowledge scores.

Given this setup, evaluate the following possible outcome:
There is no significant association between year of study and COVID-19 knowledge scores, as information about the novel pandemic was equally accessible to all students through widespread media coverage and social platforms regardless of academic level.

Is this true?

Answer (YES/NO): NO